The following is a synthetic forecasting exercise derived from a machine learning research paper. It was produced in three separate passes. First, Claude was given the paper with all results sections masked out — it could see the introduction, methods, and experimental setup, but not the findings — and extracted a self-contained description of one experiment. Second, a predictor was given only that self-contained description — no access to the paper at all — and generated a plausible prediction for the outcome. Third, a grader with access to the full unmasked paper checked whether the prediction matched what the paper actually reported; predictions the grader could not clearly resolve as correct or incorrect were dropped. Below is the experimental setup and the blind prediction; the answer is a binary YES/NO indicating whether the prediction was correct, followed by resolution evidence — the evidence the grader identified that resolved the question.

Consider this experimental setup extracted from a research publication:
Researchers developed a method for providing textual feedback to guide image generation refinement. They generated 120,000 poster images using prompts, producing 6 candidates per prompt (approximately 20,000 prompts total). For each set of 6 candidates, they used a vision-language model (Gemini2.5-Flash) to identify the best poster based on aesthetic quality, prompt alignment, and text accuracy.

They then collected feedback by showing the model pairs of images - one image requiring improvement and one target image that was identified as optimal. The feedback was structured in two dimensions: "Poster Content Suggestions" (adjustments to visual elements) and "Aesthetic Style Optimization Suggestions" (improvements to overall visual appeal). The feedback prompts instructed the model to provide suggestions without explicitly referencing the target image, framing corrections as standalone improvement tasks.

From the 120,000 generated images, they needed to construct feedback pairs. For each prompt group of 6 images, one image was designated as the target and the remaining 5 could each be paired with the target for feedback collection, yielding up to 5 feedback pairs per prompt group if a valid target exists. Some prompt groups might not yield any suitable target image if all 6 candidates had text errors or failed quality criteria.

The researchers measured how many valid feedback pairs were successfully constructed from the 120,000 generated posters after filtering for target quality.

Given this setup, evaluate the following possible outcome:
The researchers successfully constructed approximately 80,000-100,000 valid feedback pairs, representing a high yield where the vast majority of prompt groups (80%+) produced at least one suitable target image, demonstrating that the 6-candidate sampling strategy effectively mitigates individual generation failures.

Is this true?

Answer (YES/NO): NO